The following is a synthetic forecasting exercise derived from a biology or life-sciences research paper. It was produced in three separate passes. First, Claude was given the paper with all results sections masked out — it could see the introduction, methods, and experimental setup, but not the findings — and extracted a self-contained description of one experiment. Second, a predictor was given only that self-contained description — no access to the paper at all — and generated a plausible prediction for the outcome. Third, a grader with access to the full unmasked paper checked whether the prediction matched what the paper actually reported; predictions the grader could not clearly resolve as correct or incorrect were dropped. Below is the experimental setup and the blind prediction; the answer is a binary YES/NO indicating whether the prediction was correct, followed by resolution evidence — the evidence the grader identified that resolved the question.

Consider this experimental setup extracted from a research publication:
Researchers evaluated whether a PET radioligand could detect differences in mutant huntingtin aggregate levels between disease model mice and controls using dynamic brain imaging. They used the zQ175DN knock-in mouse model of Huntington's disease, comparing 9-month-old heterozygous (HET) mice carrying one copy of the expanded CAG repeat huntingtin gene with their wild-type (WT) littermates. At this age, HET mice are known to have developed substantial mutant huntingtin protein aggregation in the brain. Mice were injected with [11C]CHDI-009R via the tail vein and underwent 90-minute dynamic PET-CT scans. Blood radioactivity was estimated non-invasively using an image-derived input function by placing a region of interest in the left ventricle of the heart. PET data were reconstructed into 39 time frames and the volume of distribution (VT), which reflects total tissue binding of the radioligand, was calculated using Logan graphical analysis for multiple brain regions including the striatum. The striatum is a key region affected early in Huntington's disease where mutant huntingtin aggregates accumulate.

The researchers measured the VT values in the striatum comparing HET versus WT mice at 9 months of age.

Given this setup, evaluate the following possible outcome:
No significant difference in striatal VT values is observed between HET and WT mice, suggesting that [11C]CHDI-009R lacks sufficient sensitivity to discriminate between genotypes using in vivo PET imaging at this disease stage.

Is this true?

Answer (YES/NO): NO